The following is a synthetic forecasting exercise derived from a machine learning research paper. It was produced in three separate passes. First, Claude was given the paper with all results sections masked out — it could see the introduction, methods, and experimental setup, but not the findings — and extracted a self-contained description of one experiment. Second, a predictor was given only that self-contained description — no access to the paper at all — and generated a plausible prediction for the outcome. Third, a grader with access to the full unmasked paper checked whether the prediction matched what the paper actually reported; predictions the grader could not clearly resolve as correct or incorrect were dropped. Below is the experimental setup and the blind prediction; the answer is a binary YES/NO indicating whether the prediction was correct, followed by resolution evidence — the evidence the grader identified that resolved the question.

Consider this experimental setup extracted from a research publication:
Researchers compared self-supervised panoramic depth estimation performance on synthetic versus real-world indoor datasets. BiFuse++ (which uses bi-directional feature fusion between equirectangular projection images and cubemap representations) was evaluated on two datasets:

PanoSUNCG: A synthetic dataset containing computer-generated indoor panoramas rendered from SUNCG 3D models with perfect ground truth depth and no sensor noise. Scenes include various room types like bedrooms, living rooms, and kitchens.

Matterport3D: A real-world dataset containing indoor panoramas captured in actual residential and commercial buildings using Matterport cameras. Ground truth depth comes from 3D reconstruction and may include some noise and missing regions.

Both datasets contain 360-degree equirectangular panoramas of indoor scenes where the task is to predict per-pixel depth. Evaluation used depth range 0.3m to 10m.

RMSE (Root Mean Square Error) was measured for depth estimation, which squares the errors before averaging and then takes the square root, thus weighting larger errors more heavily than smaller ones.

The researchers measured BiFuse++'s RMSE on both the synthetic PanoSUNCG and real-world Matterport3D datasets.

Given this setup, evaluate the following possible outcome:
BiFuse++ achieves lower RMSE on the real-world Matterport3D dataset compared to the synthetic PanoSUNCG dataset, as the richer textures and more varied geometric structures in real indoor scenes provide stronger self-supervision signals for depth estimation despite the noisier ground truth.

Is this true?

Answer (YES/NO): NO